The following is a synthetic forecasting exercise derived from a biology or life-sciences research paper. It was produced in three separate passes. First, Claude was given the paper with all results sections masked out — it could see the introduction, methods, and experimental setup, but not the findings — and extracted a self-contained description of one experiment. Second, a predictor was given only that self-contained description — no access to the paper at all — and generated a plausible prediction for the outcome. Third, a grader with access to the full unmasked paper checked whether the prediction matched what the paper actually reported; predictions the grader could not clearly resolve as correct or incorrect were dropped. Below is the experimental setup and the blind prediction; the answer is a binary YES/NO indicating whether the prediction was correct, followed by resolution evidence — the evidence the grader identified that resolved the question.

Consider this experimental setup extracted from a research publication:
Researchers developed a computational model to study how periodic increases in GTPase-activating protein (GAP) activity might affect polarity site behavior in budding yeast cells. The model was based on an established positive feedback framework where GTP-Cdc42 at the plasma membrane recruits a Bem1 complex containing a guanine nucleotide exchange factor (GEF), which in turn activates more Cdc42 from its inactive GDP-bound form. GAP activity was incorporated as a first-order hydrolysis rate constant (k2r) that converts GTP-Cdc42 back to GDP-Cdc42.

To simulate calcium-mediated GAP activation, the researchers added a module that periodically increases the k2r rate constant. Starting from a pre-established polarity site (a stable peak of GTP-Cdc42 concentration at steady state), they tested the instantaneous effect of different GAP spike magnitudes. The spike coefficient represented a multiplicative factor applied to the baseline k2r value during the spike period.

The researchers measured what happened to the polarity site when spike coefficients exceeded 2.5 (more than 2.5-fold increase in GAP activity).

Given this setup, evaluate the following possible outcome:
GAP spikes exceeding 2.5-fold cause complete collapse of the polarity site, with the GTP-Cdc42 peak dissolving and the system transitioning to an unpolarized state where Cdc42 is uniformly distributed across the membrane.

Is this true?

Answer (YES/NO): NO